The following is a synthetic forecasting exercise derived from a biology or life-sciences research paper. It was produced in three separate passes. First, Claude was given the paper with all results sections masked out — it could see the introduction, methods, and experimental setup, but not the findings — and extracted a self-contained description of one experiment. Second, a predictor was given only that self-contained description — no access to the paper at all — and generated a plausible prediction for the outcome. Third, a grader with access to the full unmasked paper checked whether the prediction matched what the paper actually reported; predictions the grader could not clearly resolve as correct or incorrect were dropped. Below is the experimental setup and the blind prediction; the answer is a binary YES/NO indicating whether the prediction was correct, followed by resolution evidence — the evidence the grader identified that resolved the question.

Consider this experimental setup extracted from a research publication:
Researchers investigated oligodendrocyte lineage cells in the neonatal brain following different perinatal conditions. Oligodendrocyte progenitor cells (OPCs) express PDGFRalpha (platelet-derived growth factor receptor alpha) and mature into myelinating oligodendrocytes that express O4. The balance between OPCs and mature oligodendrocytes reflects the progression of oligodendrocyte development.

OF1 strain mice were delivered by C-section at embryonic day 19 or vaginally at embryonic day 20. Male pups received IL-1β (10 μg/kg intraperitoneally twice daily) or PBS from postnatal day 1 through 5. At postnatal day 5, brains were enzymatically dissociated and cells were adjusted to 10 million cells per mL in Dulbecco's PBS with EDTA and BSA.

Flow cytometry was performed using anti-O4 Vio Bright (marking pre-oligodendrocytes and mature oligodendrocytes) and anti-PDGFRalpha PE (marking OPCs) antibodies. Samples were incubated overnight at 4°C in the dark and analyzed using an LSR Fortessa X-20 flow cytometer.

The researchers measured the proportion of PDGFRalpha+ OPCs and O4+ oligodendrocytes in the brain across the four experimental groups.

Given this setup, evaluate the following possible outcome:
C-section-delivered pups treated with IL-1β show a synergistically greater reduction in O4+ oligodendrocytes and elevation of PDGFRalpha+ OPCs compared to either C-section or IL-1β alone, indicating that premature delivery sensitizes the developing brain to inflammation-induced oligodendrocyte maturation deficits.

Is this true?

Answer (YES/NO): NO